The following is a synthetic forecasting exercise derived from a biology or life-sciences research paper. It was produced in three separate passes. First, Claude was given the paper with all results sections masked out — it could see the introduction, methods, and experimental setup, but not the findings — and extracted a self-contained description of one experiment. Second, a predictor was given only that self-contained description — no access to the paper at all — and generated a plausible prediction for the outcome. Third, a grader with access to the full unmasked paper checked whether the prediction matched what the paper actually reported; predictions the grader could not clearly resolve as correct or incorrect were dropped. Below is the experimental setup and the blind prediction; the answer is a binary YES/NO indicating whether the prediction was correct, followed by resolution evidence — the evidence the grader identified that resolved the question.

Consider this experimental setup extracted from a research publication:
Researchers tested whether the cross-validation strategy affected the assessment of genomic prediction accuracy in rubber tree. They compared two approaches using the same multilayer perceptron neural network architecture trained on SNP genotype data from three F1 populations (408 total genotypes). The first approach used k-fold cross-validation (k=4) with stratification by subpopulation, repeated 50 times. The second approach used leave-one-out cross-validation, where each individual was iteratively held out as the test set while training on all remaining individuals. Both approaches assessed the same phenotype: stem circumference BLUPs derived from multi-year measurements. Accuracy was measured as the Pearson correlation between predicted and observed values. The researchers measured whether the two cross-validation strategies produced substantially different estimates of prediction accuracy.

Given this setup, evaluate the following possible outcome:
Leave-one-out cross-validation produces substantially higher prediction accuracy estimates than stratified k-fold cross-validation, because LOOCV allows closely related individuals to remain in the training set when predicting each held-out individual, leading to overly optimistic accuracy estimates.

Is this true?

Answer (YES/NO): NO